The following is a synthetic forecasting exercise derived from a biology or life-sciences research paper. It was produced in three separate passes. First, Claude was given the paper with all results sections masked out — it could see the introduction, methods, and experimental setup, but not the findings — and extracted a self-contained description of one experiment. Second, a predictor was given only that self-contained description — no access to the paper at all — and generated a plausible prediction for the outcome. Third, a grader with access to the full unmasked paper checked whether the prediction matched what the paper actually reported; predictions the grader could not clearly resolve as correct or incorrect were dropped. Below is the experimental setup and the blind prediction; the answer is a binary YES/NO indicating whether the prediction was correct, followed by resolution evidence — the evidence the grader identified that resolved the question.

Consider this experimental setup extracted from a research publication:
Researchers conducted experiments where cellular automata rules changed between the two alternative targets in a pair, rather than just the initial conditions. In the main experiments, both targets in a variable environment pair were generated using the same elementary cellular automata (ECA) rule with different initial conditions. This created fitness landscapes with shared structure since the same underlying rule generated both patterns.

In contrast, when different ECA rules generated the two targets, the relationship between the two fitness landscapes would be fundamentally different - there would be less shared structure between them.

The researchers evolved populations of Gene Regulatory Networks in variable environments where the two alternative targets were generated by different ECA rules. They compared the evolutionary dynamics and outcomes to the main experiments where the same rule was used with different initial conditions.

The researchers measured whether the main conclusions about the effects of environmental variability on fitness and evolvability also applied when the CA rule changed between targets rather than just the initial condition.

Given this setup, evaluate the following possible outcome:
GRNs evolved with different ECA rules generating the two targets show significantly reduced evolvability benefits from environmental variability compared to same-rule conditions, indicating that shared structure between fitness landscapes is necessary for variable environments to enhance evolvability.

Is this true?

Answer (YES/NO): NO